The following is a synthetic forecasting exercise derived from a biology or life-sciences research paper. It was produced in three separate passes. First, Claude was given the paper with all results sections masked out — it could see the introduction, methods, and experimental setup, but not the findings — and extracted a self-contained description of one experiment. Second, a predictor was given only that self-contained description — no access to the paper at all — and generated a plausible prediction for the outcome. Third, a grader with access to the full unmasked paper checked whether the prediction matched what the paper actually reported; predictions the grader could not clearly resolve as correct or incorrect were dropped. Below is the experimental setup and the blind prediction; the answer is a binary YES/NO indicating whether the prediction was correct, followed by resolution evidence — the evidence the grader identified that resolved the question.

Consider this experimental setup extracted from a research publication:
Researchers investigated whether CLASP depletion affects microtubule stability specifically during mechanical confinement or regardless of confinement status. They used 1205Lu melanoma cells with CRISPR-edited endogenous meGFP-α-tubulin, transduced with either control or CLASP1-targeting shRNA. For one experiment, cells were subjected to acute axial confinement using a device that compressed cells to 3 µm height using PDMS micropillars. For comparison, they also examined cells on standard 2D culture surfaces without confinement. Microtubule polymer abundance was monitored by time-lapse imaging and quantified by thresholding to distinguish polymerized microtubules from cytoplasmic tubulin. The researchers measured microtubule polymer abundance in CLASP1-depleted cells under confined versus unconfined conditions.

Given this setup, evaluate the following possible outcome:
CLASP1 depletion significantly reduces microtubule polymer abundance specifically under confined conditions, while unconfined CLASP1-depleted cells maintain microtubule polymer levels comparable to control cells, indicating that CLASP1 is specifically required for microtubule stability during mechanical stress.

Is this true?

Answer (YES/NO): YES